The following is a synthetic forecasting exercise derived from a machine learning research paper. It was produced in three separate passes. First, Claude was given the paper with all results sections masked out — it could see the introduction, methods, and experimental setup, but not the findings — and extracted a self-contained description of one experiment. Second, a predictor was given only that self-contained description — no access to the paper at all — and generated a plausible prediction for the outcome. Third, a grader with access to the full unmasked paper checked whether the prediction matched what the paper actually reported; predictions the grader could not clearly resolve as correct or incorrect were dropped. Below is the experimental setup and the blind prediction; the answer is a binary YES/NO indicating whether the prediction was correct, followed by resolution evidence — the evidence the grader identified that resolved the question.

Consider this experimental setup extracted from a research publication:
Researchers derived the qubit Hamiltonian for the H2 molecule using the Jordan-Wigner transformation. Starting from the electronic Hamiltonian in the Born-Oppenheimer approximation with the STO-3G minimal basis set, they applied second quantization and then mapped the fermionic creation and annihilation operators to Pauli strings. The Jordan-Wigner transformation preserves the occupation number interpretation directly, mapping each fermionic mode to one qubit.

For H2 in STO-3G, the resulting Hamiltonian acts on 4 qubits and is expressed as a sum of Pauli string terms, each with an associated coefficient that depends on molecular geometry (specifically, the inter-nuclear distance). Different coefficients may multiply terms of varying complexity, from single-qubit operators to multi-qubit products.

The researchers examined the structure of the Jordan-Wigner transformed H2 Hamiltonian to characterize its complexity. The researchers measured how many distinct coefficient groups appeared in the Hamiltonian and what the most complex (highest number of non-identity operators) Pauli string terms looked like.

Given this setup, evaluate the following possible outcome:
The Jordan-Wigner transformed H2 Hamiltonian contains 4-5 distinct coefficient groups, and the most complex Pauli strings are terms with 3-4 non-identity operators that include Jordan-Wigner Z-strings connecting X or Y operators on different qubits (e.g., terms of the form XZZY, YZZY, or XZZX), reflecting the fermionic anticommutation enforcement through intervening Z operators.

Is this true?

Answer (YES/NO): NO